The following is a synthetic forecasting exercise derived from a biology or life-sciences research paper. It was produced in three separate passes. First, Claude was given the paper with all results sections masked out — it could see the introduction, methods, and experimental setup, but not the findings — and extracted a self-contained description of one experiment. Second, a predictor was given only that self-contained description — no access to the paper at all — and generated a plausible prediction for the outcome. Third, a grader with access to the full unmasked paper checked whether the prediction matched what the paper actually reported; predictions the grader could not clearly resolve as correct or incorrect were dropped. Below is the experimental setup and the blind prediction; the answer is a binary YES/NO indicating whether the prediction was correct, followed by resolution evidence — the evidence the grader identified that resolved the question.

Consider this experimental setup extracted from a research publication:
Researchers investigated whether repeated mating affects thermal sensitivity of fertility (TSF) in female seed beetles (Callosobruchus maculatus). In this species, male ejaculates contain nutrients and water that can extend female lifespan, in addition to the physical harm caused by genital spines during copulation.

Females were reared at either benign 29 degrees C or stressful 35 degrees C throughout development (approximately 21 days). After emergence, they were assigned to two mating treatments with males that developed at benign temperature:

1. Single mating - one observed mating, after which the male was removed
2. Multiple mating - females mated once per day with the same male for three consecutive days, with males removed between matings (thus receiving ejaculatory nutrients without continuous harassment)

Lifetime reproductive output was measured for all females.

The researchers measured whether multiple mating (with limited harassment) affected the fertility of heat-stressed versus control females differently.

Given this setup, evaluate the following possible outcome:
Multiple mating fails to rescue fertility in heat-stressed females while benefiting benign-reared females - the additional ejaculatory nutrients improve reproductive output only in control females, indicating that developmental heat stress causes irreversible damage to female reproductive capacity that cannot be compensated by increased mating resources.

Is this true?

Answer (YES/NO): NO